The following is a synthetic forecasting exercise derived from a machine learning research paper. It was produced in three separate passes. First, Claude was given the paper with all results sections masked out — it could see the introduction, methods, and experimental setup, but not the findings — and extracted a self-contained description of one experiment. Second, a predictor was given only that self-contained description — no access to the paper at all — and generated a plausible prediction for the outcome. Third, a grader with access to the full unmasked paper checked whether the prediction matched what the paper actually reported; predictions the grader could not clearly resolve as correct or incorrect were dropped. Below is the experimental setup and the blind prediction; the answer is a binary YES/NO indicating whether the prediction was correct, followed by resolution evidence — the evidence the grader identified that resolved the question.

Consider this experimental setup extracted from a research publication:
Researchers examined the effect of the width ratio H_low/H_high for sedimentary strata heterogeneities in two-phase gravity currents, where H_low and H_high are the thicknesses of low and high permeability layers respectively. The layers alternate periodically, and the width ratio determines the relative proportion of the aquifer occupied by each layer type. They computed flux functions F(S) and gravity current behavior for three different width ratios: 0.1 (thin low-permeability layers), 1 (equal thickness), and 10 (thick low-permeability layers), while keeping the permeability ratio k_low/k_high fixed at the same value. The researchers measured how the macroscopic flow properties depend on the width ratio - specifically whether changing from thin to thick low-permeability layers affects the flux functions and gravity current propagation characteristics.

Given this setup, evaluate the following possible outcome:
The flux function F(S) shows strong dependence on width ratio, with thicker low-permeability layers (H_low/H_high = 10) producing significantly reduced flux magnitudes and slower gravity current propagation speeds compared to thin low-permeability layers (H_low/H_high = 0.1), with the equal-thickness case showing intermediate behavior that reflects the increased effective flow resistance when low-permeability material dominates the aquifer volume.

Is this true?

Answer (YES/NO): NO